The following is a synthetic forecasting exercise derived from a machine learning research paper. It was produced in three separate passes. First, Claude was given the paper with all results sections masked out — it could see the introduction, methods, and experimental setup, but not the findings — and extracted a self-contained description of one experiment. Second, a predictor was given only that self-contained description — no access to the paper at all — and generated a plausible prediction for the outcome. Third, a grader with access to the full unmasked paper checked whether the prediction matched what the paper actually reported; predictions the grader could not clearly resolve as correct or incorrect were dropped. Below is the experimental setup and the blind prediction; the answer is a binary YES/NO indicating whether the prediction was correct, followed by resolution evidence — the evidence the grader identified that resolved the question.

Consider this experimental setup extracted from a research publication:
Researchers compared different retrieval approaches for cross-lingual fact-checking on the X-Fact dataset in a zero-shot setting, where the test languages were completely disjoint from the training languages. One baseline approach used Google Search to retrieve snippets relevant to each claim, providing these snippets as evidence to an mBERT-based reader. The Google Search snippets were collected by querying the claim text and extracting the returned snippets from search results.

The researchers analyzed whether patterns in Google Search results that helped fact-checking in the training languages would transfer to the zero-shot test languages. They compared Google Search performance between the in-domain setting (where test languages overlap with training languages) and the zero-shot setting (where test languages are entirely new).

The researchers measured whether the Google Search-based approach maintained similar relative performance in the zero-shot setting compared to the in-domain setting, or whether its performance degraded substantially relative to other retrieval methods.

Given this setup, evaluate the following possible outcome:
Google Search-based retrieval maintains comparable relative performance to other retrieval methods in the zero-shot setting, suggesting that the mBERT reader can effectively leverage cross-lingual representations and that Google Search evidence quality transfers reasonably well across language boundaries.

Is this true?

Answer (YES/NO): NO